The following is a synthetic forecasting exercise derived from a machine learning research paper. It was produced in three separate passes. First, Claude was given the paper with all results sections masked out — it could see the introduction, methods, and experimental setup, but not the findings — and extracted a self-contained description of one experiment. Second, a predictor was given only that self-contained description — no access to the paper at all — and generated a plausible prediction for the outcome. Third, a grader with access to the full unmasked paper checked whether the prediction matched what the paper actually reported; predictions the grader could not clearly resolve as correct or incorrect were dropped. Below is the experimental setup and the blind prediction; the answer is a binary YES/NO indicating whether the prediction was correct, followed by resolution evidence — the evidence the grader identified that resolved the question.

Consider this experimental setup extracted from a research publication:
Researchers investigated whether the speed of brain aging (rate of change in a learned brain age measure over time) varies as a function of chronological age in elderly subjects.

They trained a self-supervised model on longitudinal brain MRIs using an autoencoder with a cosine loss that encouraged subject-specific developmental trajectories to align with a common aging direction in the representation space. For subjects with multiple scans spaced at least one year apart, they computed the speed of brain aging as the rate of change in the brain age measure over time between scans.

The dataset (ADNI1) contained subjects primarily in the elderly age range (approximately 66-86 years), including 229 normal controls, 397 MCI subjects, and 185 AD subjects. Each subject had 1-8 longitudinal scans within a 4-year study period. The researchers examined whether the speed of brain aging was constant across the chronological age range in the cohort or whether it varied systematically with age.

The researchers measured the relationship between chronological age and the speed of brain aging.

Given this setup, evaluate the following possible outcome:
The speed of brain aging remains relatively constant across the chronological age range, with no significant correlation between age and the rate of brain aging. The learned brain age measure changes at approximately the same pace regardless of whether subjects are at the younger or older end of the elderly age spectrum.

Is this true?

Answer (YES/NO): NO